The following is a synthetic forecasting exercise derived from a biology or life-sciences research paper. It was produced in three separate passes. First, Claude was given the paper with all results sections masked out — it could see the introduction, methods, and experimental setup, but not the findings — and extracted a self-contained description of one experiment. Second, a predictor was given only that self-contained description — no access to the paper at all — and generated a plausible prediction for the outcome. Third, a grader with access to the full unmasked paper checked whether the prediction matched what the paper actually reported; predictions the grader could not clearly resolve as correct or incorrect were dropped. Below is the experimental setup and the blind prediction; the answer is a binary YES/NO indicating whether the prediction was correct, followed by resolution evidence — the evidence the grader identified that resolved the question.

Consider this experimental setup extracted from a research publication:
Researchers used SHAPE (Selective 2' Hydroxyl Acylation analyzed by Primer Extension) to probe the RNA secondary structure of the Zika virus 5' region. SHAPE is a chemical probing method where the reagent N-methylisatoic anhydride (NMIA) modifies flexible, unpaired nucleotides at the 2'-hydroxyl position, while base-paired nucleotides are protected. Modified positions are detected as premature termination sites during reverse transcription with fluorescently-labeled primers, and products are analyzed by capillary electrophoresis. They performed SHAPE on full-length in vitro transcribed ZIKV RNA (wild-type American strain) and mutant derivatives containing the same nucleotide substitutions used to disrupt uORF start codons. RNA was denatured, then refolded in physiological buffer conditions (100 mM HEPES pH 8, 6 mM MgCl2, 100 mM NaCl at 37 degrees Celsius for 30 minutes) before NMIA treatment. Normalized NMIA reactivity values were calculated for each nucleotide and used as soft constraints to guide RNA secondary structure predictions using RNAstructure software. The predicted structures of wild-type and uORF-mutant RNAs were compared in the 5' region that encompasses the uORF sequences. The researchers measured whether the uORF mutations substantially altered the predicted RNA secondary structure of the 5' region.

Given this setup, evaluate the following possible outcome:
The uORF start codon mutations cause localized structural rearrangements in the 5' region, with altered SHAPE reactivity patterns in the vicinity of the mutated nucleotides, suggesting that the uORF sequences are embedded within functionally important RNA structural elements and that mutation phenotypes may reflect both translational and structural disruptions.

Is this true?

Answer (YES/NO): NO